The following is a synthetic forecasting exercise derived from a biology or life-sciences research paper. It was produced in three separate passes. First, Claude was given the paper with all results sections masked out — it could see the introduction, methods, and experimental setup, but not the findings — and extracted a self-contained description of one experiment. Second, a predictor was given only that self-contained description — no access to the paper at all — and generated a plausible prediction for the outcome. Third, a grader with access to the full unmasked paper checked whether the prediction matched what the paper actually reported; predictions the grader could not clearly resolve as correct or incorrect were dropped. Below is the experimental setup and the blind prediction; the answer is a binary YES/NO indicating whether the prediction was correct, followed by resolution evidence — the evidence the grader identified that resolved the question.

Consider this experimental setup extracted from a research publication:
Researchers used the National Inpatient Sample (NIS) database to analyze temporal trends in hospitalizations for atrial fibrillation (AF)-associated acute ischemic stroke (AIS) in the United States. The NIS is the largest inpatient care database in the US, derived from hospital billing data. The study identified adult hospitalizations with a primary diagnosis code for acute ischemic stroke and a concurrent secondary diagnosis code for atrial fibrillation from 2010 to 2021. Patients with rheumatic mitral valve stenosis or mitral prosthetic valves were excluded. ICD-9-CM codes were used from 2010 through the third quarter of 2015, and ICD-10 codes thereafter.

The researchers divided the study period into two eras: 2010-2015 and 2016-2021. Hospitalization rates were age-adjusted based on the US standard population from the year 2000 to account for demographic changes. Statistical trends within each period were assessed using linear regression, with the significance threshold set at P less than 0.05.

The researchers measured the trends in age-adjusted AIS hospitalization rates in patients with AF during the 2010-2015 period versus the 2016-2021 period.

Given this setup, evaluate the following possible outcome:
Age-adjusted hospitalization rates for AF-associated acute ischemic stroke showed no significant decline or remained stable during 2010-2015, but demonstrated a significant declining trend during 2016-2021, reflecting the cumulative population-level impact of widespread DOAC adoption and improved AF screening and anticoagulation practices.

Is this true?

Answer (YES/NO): NO